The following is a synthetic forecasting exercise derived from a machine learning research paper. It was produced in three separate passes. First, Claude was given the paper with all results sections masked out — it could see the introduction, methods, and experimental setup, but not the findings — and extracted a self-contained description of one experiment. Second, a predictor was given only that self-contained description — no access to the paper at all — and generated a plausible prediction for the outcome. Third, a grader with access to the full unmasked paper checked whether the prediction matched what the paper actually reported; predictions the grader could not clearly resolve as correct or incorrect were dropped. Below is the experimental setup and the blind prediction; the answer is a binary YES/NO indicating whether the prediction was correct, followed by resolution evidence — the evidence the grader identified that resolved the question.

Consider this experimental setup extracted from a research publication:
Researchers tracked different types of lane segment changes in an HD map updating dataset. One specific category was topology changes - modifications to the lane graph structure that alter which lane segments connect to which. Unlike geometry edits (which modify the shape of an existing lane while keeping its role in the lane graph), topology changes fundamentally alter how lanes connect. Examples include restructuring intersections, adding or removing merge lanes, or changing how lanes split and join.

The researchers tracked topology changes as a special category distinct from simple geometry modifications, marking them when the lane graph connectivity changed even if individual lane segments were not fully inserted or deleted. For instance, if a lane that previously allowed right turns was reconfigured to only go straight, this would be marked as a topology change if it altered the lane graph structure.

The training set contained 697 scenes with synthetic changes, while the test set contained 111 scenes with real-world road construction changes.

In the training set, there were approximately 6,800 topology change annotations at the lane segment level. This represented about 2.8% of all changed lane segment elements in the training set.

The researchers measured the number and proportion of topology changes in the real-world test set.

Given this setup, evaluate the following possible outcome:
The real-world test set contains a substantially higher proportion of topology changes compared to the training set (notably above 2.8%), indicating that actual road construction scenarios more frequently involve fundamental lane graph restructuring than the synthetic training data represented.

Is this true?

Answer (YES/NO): YES